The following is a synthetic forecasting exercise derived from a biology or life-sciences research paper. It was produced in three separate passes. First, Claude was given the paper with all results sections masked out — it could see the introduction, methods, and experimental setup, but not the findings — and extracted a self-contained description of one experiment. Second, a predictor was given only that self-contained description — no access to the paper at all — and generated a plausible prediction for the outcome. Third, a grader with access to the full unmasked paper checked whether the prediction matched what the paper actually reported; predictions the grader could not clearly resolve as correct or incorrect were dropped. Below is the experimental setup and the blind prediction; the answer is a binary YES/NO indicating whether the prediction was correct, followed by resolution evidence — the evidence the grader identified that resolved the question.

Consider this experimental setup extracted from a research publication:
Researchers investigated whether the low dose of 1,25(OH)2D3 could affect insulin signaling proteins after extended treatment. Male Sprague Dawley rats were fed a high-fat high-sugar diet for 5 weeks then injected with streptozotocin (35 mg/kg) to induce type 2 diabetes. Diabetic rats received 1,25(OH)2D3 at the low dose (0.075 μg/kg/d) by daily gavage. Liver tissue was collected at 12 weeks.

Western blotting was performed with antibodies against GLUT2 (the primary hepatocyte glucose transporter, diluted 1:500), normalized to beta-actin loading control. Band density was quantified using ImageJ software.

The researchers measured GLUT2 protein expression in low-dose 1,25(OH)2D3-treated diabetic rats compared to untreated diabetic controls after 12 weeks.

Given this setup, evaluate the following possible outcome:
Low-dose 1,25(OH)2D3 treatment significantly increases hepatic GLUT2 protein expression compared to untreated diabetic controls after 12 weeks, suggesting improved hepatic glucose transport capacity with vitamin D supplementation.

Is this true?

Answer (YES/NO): NO